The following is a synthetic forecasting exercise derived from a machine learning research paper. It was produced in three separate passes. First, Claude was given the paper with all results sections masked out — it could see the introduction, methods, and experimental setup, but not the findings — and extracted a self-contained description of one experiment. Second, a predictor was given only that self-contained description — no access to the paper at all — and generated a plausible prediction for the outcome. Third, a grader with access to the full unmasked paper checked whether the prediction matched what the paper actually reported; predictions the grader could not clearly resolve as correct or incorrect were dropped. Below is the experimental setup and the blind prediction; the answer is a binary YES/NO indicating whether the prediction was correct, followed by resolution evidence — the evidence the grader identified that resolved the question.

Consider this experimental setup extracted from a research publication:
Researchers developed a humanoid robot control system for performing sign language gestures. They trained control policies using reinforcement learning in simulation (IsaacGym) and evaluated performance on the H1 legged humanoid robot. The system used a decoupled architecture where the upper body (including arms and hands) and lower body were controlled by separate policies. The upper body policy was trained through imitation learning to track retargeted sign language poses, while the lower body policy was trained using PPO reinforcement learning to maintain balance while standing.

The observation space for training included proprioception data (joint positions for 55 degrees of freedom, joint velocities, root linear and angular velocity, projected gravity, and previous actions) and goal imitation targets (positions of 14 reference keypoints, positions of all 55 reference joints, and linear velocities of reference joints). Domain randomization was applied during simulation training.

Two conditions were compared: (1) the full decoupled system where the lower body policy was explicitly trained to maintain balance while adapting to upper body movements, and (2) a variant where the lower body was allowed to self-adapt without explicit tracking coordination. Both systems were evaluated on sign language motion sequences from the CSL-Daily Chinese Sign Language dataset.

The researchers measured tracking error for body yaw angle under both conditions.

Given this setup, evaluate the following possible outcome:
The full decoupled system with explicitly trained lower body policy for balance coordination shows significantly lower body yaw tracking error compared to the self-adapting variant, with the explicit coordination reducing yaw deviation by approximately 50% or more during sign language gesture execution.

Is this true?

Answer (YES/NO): YES